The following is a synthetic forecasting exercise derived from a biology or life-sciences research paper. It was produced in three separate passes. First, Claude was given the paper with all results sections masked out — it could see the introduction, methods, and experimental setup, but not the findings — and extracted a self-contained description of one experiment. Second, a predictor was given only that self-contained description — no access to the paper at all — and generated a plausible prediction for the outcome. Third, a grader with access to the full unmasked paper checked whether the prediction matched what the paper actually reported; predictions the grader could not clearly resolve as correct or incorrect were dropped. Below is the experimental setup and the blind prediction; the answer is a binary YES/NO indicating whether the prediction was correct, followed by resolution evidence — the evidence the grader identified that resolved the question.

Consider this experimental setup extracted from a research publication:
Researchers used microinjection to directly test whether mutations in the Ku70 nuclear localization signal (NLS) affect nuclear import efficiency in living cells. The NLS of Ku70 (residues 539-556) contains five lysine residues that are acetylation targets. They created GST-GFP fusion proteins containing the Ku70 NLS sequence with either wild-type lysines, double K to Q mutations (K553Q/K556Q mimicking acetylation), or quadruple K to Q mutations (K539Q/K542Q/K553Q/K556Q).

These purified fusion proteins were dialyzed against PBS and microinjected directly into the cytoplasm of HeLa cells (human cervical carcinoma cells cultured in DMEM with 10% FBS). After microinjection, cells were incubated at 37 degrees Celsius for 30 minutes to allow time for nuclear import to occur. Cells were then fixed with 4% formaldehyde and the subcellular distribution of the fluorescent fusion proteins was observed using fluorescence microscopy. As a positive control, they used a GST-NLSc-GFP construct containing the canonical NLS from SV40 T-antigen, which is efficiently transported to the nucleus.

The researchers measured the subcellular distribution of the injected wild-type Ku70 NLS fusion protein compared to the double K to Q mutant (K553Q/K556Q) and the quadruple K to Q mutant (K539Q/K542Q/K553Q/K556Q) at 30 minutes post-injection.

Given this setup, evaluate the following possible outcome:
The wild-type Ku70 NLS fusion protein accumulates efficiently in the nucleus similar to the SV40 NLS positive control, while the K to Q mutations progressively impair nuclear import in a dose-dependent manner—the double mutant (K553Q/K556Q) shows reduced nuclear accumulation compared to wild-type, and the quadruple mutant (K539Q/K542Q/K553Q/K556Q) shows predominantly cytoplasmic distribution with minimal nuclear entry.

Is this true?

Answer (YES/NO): NO